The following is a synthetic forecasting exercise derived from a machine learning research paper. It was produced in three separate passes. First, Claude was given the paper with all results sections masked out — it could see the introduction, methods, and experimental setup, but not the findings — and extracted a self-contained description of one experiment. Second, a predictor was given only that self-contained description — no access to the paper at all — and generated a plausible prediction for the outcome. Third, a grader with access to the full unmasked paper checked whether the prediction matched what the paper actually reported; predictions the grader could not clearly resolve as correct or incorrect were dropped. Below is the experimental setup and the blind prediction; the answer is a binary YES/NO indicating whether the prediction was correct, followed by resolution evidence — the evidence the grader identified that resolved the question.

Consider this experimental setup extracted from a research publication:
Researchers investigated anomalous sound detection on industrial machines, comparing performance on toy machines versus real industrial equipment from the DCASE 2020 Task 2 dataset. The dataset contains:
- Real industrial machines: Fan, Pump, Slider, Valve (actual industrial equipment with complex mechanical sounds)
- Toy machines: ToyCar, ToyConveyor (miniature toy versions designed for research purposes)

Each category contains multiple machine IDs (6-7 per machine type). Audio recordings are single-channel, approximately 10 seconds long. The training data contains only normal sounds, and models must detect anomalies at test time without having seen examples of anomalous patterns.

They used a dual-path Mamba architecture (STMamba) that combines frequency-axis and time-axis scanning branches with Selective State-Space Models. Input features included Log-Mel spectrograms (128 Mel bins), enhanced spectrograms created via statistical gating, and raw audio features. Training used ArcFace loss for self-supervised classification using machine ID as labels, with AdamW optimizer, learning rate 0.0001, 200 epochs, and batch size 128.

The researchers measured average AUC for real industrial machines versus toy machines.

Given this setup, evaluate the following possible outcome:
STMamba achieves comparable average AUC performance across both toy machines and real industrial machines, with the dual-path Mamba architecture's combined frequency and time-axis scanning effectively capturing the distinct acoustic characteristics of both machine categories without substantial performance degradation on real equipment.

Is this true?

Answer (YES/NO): NO